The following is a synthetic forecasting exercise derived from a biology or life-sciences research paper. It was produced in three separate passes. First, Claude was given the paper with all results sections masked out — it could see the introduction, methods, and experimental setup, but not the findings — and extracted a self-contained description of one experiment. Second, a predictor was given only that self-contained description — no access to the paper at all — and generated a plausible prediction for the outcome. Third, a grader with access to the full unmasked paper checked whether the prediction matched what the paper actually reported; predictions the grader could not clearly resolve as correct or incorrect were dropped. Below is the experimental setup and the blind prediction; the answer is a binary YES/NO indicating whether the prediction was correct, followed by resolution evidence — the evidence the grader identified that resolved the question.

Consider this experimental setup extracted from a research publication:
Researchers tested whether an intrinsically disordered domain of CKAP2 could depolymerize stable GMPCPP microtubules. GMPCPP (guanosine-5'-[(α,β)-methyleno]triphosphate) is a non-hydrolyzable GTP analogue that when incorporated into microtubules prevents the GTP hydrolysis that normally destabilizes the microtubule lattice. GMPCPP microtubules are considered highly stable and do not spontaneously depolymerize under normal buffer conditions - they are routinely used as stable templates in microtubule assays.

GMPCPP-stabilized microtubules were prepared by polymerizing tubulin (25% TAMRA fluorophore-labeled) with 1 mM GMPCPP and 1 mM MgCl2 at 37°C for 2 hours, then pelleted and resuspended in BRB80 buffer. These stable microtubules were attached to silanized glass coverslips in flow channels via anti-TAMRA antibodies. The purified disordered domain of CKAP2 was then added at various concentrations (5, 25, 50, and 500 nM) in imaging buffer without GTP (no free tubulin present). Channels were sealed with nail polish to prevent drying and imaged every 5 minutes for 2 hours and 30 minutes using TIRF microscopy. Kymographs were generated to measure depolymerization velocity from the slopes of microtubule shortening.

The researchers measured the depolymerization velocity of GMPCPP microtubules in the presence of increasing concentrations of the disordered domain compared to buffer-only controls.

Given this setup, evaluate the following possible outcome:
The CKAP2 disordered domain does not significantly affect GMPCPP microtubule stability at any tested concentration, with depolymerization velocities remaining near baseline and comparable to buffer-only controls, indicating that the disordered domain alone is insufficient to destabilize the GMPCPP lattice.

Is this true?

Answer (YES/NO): NO